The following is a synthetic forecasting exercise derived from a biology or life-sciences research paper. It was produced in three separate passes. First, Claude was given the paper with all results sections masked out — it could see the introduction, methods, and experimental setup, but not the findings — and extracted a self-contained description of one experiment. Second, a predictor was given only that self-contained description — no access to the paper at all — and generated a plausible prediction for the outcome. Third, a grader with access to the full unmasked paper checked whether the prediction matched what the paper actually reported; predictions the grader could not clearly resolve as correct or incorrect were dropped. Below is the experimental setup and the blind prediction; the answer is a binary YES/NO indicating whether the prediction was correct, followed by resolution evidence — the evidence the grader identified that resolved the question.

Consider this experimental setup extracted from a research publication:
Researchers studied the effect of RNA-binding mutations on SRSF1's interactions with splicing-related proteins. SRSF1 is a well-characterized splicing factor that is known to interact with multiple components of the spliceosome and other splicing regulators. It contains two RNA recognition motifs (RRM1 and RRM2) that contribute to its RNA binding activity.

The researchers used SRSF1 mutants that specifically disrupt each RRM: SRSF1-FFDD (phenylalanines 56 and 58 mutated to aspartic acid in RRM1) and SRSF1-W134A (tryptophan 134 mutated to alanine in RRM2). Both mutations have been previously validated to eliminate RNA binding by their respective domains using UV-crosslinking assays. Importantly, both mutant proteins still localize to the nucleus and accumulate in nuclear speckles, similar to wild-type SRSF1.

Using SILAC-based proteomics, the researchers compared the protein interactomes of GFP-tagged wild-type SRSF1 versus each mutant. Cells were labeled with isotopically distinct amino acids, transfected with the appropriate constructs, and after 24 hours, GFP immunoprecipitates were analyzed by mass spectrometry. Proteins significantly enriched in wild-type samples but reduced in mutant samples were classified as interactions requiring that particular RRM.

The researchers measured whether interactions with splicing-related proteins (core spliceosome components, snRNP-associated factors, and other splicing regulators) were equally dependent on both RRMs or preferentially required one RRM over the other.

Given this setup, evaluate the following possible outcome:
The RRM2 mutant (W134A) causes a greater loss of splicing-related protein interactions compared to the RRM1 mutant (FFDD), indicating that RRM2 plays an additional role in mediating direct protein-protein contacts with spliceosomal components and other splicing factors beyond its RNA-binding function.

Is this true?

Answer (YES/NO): NO